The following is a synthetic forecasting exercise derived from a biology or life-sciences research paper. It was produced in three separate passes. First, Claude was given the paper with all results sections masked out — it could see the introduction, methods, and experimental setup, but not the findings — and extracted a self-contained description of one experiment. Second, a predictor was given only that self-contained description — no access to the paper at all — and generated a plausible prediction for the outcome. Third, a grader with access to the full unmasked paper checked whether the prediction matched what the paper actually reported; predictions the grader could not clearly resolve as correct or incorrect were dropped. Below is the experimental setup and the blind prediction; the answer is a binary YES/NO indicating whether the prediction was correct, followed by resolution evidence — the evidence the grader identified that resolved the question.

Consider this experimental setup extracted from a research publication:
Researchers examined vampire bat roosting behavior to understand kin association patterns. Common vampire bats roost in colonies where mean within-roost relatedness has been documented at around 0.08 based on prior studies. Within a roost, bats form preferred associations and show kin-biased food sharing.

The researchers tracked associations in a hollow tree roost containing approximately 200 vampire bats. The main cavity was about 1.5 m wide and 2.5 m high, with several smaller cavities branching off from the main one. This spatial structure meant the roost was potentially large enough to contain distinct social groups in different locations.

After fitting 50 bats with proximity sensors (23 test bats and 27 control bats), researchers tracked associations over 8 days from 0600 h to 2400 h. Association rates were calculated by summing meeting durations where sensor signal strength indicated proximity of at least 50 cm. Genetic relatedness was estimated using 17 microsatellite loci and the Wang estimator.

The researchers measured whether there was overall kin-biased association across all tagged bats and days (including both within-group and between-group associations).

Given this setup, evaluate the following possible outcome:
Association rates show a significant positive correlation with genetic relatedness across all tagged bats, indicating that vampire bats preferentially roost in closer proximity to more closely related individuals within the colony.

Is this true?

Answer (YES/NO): YES